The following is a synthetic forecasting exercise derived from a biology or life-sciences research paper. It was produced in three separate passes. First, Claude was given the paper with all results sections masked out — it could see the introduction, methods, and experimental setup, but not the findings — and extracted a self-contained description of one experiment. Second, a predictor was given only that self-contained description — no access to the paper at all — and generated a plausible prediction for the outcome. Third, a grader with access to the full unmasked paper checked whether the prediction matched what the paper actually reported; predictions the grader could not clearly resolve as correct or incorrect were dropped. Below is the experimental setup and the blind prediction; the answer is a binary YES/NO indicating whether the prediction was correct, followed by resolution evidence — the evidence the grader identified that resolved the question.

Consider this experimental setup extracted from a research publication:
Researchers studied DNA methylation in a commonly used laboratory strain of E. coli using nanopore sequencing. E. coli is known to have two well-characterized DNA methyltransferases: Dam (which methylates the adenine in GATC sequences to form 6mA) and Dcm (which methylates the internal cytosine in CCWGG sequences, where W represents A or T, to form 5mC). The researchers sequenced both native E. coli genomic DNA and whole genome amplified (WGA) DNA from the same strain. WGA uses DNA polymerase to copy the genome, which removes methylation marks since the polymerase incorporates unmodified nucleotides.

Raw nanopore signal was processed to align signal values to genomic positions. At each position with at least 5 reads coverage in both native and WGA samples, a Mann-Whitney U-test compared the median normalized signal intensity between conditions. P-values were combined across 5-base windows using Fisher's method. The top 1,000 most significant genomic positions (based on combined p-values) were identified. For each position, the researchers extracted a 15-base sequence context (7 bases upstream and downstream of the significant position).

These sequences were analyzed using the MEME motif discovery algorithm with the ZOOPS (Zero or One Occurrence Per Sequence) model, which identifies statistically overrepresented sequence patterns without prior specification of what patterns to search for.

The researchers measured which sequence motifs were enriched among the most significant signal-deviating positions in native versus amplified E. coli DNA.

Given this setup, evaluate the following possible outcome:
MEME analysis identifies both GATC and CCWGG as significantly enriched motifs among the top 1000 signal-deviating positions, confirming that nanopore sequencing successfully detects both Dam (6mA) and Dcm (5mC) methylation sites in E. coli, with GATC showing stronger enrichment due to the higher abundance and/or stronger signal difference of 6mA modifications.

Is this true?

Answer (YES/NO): NO